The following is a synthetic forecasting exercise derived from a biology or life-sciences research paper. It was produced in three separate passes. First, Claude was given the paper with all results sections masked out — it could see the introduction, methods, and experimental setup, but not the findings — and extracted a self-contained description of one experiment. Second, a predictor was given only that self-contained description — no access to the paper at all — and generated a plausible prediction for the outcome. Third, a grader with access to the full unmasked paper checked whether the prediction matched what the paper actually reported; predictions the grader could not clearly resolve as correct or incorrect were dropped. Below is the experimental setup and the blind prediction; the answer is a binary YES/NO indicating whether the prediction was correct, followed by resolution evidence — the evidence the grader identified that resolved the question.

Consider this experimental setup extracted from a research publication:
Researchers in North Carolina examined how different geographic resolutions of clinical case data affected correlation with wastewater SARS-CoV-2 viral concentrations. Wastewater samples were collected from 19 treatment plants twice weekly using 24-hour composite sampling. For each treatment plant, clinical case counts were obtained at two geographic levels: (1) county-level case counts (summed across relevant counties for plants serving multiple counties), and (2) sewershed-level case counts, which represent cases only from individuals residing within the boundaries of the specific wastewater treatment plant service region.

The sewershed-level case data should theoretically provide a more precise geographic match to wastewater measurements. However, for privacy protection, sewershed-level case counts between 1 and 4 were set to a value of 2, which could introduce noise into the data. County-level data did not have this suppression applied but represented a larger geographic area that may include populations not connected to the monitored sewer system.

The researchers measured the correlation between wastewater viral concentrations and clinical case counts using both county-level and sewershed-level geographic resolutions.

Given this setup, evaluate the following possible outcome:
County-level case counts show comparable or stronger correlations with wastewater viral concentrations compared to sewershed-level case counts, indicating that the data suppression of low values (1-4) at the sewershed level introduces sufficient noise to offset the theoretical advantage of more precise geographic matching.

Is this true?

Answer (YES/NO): YES